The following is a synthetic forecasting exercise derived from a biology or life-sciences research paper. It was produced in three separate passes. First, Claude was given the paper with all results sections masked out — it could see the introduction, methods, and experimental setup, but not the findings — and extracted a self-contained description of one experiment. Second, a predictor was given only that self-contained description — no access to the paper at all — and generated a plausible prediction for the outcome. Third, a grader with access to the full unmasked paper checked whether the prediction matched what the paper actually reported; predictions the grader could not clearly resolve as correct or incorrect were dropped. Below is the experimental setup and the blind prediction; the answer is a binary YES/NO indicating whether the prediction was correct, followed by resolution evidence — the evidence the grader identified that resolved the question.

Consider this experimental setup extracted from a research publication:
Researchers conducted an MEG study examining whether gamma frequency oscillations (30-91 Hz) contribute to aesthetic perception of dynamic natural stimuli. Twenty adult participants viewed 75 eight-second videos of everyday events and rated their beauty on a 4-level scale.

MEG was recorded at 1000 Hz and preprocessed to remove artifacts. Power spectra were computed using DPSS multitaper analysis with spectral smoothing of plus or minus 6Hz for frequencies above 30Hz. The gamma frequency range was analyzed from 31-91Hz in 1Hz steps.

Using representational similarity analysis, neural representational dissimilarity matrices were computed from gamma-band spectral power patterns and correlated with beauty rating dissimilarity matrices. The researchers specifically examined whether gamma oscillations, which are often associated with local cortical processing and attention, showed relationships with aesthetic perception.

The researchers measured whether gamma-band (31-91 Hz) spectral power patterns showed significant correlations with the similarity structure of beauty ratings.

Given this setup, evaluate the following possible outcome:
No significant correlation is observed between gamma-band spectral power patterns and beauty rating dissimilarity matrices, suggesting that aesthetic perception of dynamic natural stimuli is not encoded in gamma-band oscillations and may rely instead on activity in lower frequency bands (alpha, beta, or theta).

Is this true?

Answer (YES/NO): YES